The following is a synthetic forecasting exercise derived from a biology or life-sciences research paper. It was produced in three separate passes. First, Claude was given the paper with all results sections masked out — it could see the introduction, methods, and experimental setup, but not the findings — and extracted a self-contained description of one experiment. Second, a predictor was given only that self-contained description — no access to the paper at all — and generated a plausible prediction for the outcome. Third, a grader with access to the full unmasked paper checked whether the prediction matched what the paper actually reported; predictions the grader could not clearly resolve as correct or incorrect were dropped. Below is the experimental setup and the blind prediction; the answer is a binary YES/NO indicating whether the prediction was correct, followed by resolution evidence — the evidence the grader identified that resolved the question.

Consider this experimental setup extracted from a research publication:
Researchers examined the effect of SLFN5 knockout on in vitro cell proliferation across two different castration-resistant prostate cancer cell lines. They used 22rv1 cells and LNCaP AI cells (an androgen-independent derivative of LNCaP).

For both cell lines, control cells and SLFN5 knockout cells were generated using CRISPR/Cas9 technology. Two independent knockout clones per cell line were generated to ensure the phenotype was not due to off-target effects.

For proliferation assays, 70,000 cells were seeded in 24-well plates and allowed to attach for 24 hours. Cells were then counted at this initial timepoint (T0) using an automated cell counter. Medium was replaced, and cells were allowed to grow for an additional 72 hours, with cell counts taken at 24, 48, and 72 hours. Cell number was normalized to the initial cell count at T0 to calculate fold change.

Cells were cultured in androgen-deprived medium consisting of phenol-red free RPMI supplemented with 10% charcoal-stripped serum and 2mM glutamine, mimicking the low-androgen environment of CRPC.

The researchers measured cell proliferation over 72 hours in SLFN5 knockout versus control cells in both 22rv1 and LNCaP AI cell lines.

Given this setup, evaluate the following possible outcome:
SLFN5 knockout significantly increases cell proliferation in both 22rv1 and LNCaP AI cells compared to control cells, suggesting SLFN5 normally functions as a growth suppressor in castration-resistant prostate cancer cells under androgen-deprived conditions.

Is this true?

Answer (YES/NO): NO